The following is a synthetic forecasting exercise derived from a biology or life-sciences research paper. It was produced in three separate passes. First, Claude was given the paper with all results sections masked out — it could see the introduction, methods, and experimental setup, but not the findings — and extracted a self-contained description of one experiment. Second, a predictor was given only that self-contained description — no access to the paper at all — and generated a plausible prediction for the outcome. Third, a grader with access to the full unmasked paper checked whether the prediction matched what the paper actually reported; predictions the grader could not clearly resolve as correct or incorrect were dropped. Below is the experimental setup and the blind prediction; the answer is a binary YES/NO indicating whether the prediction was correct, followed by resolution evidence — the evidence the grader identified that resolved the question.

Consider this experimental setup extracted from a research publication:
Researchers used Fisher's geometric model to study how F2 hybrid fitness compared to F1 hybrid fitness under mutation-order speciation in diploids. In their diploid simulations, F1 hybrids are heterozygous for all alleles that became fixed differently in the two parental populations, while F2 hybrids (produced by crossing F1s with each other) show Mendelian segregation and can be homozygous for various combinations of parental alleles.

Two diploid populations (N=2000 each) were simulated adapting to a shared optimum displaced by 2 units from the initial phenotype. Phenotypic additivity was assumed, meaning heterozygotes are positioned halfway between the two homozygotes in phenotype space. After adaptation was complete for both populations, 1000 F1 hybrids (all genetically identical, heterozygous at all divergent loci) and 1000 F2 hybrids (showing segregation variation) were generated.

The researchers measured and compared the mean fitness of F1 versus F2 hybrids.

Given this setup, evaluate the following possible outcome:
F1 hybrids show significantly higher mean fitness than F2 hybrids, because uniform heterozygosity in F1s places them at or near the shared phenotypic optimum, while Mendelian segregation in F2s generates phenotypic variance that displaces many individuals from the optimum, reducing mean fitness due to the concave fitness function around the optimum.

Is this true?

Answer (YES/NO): YES